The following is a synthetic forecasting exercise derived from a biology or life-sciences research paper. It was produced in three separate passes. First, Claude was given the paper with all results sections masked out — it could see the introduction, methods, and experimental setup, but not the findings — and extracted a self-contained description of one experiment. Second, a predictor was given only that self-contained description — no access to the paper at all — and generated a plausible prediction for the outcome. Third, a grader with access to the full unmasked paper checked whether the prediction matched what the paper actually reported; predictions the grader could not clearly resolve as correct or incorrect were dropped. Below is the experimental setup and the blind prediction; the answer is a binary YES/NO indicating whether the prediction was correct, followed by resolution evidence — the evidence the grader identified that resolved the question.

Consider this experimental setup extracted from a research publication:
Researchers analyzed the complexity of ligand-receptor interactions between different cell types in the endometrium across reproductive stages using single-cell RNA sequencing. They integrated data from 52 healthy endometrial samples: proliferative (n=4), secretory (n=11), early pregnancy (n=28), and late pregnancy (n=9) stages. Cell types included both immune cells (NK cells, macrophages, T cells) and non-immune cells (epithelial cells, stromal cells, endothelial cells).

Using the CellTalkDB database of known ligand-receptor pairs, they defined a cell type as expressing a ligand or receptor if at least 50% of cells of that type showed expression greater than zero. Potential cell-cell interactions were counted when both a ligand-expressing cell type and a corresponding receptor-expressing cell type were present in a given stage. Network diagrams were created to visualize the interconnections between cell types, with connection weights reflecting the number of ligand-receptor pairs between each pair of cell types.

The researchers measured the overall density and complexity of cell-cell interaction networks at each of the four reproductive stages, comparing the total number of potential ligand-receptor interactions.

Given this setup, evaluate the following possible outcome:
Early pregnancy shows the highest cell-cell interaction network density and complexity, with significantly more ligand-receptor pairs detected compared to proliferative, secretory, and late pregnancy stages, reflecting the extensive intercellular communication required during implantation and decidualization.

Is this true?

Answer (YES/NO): NO